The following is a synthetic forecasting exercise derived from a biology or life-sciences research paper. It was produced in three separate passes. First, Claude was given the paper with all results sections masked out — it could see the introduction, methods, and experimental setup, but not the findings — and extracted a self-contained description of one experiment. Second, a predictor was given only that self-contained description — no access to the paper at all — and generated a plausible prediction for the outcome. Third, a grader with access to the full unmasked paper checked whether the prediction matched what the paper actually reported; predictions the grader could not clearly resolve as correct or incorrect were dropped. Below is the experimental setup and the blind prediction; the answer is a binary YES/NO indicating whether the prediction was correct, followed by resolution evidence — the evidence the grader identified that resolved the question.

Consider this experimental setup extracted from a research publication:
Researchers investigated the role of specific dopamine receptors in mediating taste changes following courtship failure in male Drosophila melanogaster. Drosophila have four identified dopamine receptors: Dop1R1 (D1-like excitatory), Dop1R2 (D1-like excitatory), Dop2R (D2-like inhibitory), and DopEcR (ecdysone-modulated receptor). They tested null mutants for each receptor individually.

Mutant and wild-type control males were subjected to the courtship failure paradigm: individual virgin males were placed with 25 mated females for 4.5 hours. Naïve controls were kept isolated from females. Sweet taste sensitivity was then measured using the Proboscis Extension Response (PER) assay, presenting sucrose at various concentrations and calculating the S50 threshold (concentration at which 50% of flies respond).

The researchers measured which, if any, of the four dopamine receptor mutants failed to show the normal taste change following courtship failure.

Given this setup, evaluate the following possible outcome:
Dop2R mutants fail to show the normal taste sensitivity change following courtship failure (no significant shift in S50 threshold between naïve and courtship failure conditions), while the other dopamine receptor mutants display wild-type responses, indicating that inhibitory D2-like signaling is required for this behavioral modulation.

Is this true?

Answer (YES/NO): NO